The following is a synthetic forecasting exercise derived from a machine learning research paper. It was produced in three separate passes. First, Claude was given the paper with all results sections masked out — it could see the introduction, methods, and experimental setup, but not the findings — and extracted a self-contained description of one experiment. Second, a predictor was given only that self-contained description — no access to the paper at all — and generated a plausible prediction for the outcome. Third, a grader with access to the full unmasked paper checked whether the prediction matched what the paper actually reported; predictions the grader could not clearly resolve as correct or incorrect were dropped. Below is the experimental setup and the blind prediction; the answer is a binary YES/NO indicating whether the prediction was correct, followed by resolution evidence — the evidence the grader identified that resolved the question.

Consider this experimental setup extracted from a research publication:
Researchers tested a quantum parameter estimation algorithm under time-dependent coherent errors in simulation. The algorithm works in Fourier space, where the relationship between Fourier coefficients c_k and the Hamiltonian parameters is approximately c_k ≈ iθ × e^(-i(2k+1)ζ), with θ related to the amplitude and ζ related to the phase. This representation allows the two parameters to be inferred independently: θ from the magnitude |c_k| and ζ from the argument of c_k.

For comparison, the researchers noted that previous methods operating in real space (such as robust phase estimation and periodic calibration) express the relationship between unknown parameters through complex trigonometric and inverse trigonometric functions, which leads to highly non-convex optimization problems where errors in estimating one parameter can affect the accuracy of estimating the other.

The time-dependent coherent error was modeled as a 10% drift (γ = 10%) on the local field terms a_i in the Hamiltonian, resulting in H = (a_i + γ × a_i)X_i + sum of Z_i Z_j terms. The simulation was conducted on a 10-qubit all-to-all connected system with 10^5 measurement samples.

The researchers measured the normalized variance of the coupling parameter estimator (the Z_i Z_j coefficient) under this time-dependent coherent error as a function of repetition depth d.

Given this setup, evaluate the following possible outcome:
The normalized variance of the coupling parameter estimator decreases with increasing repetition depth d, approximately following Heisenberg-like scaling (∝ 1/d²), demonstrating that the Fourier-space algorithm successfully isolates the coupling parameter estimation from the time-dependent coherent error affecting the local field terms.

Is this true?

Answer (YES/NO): NO